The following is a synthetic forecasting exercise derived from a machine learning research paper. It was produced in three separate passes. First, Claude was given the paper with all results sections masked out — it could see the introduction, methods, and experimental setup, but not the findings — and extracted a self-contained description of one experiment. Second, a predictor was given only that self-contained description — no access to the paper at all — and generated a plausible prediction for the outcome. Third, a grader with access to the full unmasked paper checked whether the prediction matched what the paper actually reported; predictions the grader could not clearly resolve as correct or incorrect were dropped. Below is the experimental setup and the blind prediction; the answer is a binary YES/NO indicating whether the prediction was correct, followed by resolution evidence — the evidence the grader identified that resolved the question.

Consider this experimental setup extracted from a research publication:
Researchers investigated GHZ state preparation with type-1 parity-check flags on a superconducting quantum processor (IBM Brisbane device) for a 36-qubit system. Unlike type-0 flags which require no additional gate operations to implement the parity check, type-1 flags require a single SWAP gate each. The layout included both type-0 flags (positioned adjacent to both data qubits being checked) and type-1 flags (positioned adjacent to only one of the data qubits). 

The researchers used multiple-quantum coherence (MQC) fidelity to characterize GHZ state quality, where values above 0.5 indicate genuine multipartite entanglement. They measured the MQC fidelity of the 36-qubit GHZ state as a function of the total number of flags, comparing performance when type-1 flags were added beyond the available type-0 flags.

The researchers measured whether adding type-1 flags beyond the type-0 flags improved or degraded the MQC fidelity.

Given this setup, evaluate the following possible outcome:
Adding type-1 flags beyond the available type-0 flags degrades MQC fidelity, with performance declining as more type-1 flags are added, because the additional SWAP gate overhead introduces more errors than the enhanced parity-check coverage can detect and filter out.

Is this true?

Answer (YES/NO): YES